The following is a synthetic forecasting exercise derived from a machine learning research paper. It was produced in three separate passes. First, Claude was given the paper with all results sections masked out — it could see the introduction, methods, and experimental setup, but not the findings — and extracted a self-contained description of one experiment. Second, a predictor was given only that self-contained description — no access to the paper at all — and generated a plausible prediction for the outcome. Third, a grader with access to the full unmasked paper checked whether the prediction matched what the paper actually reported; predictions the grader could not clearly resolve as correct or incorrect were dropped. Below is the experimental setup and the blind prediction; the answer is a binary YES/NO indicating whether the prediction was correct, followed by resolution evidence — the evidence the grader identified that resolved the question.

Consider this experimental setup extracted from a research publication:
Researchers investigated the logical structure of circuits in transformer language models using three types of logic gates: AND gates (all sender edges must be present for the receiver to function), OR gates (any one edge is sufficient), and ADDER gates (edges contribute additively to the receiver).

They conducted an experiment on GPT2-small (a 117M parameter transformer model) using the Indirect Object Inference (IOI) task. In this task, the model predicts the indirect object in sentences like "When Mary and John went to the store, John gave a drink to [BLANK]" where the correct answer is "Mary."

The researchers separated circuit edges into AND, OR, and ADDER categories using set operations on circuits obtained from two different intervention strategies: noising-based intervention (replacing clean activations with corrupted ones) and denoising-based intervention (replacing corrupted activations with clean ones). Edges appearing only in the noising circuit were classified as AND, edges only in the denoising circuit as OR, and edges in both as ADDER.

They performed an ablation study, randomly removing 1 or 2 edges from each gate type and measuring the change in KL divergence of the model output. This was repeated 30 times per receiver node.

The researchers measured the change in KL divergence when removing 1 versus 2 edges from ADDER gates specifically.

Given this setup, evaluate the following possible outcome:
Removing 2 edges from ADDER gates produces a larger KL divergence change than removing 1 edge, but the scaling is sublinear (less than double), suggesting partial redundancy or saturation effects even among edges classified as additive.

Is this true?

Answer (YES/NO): NO